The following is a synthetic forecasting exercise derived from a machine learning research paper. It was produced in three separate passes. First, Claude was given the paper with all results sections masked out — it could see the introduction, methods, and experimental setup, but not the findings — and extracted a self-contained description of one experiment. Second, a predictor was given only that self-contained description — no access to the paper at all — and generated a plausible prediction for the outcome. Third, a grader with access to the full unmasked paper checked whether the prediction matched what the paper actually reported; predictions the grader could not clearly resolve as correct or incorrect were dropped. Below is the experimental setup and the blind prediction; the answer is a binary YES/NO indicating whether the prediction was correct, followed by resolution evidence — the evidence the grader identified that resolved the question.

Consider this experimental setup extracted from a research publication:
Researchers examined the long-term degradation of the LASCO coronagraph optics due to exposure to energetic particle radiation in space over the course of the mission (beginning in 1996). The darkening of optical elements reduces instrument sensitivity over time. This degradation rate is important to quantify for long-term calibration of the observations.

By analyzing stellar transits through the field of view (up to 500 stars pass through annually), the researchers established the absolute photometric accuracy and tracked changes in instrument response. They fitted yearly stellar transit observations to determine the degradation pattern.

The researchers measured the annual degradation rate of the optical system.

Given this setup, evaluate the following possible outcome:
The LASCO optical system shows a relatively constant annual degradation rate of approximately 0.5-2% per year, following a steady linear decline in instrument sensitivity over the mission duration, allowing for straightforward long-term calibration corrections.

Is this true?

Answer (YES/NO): NO